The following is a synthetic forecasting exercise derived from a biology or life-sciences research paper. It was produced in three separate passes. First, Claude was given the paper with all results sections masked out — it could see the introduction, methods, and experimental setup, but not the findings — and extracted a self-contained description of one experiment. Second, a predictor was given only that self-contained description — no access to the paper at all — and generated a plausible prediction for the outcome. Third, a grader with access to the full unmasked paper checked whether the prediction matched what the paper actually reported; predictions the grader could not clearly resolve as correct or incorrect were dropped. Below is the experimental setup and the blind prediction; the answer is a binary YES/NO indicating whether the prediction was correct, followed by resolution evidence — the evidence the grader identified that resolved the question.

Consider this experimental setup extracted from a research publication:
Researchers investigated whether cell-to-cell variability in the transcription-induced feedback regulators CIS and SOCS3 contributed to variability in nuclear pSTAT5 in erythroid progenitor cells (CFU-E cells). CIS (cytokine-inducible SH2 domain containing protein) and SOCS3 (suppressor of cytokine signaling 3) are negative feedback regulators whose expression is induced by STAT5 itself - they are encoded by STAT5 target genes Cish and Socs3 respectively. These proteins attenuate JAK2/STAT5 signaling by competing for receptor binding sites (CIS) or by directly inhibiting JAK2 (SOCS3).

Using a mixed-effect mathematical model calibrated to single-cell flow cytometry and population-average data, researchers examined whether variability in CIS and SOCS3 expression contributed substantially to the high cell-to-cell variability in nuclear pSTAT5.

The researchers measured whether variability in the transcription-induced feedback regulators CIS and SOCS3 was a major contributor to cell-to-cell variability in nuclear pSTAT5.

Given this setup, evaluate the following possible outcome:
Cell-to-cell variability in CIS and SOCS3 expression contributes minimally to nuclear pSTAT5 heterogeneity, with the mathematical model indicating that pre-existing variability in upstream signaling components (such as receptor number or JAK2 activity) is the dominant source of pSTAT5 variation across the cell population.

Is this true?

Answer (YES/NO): YES